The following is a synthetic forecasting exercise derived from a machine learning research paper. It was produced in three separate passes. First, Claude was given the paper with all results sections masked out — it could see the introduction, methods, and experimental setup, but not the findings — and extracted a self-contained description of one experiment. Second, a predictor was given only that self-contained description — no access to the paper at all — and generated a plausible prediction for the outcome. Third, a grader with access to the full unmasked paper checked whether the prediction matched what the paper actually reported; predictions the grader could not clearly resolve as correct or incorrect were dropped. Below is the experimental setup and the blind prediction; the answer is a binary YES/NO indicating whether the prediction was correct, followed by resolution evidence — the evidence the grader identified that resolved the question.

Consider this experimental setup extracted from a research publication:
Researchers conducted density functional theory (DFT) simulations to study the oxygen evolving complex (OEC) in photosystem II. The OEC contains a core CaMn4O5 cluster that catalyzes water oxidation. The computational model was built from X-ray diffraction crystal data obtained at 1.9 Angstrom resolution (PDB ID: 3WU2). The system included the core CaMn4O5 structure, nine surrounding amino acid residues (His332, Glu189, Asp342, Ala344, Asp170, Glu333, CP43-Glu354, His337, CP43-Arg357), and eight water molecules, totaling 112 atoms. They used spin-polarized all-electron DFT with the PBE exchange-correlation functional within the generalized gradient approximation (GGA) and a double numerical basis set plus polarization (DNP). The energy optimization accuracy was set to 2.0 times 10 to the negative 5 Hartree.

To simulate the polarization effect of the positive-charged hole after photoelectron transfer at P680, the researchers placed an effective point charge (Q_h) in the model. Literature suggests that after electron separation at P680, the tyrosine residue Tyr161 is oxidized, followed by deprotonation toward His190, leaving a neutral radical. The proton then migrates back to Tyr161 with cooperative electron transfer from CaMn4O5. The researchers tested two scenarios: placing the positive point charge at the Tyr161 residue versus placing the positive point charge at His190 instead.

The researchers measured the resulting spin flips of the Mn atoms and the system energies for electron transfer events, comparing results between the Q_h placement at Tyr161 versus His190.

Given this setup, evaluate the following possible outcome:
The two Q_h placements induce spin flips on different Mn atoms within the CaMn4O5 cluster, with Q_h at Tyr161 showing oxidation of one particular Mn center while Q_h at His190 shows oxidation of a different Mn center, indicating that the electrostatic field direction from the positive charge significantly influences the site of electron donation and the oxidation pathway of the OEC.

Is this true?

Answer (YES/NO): NO